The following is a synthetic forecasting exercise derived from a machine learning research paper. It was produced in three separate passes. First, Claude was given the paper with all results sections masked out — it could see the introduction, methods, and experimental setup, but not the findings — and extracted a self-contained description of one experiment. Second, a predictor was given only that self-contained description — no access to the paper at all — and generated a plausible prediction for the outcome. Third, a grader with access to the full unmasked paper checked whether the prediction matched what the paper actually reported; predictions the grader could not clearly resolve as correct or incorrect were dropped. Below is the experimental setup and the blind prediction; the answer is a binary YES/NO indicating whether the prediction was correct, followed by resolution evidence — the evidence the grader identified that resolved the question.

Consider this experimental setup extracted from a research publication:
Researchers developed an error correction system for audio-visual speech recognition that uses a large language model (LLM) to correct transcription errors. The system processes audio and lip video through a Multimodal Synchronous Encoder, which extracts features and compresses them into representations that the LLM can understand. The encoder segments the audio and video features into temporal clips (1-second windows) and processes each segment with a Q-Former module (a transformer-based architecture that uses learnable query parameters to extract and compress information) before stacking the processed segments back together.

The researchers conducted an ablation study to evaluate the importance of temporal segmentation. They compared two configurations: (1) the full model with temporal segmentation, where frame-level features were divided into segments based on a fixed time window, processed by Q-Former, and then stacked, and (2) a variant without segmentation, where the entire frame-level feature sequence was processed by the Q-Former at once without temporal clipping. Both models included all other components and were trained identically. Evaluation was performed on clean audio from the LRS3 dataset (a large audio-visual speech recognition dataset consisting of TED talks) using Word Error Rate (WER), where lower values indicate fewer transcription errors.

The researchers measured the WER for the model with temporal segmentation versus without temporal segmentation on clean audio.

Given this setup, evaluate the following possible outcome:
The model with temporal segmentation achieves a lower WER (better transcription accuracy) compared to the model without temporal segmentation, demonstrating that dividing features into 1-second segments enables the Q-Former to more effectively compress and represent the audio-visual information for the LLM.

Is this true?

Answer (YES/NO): YES